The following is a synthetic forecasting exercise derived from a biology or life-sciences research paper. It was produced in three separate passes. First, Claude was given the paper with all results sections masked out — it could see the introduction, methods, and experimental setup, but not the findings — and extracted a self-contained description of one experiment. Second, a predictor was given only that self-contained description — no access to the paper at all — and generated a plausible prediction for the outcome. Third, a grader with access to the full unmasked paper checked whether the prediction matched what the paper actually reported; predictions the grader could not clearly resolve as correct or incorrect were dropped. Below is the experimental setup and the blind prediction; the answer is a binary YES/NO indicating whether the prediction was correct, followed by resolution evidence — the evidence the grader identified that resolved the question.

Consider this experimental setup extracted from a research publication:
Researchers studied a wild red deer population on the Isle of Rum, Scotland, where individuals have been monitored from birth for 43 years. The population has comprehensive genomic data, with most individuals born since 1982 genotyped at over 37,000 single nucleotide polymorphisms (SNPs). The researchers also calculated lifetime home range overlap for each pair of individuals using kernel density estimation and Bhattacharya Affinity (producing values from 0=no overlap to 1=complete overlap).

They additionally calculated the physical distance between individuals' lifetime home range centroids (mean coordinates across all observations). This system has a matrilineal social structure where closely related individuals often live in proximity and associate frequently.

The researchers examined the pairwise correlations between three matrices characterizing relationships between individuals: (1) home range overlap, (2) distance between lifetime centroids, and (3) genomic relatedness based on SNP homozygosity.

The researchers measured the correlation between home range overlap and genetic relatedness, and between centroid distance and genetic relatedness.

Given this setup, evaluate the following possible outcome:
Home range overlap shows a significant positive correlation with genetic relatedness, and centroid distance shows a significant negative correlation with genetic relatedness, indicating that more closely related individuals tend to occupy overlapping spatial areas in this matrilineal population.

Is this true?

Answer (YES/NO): YES